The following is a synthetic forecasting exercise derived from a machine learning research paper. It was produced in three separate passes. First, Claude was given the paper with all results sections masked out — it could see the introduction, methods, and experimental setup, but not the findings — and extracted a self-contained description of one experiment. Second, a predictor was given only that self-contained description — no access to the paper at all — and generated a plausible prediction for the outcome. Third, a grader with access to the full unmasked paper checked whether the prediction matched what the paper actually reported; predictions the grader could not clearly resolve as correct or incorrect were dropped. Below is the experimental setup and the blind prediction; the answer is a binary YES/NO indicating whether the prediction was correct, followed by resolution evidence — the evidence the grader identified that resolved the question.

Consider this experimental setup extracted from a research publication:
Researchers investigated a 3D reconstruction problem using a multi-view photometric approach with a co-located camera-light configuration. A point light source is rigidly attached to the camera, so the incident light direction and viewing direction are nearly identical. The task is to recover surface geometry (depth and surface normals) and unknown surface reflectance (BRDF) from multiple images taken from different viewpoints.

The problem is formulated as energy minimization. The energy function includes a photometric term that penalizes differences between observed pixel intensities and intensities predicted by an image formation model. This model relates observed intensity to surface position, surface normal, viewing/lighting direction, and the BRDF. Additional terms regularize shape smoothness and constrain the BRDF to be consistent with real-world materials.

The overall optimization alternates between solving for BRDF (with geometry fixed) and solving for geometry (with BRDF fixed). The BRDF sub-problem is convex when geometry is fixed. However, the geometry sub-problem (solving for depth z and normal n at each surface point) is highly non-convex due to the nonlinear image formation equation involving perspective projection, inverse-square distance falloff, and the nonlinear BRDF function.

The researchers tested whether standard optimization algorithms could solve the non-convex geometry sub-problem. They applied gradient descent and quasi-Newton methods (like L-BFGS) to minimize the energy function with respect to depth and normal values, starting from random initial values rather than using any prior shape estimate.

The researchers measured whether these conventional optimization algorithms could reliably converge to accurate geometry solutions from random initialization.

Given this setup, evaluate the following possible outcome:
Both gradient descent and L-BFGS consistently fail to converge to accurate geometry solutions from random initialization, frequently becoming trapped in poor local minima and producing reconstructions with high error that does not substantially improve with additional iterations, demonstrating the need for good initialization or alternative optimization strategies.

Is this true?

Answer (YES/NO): YES